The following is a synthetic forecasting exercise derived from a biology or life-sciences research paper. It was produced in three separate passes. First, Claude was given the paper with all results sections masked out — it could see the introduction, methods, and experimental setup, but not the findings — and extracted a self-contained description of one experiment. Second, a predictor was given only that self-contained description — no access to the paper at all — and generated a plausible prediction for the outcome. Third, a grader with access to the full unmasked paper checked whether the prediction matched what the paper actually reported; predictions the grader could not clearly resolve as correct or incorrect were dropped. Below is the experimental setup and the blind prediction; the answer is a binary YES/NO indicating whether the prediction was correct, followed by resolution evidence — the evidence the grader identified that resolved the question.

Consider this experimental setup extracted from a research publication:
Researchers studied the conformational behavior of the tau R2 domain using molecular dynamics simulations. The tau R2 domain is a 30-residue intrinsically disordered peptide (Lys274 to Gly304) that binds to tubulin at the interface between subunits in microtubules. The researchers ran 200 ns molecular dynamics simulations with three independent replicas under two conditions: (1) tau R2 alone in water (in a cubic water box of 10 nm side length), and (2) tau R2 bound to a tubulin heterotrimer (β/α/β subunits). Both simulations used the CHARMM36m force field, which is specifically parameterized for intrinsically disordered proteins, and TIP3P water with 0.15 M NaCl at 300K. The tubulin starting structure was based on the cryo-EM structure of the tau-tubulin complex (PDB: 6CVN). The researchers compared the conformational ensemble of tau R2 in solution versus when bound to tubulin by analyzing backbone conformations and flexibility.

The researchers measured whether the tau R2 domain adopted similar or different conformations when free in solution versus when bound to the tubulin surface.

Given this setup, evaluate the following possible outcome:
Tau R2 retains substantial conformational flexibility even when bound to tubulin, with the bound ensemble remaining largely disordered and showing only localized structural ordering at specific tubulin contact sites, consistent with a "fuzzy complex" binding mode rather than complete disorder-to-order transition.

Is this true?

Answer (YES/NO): YES